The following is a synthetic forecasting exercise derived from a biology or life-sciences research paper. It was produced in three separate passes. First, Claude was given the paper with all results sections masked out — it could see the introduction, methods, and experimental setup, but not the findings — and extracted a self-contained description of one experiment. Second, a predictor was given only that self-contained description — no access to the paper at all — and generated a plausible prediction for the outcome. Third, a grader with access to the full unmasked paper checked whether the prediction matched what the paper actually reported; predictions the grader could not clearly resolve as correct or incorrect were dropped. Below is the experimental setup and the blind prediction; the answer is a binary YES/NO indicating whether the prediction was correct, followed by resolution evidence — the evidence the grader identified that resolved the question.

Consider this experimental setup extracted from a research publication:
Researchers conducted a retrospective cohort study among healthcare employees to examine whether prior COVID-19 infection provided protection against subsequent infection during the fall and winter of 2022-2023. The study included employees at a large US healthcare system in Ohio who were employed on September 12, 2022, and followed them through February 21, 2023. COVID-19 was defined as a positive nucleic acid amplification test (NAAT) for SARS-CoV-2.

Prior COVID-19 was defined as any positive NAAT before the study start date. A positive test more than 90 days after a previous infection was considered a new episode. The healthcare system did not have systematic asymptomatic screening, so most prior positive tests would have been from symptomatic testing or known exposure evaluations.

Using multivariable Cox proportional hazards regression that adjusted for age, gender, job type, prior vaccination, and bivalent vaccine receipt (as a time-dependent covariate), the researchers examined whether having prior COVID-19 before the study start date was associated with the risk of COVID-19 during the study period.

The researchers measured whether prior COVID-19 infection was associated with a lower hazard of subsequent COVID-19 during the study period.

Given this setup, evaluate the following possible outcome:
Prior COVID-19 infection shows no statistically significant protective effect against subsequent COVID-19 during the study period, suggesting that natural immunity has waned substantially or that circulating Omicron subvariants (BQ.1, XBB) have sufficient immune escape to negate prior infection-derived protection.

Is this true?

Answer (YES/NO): NO